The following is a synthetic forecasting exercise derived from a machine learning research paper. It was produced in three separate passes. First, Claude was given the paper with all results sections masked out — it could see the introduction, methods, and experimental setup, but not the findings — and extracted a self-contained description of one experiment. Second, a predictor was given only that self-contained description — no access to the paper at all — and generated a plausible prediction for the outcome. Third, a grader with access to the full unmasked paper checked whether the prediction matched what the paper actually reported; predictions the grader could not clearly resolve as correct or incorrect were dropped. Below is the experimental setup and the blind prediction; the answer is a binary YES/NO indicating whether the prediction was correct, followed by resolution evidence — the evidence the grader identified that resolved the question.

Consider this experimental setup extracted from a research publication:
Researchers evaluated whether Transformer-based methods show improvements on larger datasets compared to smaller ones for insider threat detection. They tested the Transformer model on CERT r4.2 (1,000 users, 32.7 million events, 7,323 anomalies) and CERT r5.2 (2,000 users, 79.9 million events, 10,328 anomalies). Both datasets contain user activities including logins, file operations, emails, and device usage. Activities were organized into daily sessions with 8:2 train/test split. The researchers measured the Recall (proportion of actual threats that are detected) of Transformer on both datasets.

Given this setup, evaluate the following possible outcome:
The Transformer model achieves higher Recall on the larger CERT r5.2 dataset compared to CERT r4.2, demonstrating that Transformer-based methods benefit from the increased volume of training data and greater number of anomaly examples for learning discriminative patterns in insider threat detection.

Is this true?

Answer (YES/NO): YES